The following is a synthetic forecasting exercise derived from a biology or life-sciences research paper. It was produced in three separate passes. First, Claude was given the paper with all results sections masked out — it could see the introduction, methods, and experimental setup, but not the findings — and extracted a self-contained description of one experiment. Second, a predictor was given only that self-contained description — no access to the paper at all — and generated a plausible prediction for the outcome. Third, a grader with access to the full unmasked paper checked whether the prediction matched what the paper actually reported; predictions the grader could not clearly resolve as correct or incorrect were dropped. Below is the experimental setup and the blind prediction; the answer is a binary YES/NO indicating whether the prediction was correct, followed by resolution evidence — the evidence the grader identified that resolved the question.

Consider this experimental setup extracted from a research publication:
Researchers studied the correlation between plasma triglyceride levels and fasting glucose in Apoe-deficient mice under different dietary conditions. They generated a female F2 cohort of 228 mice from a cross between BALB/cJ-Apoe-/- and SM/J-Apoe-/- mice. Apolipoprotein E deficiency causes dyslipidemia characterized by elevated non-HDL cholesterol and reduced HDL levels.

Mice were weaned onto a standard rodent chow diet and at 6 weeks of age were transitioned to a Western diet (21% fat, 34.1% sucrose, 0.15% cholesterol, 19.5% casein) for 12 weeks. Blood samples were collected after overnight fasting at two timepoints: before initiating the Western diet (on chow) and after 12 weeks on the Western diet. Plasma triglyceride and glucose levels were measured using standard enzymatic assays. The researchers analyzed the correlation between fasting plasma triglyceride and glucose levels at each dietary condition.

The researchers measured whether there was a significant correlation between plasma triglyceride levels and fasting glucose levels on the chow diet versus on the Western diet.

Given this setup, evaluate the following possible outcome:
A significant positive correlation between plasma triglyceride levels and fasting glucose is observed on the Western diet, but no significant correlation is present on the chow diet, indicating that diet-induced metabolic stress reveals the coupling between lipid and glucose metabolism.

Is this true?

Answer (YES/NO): YES